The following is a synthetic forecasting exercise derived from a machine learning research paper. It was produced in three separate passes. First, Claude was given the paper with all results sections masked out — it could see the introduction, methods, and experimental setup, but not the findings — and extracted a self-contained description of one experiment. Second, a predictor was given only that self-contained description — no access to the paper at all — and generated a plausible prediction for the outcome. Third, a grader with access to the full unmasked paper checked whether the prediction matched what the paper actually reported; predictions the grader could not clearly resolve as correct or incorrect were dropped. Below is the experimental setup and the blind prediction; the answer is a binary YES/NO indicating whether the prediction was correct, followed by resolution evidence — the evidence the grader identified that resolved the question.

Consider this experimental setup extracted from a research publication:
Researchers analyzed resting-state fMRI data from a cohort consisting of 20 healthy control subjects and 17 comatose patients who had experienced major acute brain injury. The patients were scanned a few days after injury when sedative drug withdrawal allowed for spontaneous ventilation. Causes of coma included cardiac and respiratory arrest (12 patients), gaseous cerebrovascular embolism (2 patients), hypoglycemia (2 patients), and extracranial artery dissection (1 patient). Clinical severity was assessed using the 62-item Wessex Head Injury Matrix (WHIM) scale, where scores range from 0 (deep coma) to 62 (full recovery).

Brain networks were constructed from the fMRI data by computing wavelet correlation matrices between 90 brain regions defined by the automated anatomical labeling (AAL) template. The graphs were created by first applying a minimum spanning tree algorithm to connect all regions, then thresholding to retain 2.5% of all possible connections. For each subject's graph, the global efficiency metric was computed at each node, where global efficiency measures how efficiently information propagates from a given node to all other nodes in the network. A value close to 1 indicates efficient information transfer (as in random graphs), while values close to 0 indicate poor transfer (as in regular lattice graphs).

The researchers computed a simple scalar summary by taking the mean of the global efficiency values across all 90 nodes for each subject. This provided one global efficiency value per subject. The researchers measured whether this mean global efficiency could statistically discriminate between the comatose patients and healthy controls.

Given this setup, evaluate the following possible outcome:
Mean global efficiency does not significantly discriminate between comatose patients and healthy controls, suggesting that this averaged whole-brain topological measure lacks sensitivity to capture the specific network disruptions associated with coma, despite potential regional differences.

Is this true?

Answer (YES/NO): YES